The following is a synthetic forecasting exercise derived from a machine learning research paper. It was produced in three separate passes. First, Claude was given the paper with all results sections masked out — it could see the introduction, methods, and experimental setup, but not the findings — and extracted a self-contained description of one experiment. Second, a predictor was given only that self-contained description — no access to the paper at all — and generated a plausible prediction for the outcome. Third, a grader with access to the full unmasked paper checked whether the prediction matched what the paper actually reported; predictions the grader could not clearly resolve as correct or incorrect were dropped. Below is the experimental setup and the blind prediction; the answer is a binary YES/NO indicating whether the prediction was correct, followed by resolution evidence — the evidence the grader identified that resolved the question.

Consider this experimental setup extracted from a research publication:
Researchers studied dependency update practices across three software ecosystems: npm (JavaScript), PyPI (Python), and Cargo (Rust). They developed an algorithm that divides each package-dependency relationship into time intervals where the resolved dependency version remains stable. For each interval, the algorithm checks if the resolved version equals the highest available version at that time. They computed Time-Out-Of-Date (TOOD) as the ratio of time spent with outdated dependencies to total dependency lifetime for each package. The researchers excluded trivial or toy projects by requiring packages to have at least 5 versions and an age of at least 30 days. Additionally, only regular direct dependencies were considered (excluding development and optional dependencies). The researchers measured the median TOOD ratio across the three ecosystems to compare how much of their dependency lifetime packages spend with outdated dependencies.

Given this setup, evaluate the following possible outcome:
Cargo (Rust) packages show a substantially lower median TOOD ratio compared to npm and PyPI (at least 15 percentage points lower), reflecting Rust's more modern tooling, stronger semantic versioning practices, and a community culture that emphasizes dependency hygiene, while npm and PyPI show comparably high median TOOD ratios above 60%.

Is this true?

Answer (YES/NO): NO